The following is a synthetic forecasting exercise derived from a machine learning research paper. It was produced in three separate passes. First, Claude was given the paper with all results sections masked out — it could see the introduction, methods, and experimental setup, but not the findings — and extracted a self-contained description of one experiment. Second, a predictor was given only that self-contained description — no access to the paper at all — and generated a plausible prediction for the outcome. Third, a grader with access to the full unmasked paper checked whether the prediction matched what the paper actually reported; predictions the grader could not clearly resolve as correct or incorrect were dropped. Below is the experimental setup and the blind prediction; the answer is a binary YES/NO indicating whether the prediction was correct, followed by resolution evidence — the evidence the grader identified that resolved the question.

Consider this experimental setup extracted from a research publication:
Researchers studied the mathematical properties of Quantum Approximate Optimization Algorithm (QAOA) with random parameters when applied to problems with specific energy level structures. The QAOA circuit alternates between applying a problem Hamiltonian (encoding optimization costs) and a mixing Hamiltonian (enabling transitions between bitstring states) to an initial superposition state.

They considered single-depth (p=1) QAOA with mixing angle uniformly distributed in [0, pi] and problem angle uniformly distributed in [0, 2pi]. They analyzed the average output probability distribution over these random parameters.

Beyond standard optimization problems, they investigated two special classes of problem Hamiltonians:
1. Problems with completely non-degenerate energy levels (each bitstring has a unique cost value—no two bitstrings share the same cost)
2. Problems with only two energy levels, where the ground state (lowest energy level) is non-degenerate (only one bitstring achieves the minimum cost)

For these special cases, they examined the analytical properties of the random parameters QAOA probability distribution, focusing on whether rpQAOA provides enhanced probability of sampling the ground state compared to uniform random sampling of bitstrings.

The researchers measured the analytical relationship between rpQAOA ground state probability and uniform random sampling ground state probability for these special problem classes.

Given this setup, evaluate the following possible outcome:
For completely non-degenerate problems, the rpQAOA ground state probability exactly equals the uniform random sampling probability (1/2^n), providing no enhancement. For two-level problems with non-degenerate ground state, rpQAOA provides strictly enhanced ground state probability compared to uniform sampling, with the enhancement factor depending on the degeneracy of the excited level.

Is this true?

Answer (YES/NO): YES